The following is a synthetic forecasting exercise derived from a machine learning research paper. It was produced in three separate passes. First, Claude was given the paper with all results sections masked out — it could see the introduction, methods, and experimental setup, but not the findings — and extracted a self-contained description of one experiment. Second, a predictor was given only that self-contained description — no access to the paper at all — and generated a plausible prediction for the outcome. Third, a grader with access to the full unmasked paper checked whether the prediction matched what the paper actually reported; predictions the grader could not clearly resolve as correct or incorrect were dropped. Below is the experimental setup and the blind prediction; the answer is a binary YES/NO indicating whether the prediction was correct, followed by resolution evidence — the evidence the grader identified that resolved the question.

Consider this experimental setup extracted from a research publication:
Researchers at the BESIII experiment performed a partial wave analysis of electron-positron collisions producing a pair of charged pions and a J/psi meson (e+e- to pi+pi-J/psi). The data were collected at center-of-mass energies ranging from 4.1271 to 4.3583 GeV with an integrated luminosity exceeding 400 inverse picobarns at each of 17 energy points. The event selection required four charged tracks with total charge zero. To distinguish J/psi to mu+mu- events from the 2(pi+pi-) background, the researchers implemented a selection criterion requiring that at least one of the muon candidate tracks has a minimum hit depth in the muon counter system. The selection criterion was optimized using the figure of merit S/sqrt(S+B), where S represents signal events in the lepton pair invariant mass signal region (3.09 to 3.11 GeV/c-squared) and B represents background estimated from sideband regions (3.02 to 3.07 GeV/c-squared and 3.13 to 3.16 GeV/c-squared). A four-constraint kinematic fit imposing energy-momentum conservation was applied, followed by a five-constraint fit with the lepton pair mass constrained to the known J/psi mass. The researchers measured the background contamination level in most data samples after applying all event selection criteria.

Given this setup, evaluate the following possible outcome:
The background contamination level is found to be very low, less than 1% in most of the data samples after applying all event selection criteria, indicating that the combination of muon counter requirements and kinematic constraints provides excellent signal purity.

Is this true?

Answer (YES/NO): NO